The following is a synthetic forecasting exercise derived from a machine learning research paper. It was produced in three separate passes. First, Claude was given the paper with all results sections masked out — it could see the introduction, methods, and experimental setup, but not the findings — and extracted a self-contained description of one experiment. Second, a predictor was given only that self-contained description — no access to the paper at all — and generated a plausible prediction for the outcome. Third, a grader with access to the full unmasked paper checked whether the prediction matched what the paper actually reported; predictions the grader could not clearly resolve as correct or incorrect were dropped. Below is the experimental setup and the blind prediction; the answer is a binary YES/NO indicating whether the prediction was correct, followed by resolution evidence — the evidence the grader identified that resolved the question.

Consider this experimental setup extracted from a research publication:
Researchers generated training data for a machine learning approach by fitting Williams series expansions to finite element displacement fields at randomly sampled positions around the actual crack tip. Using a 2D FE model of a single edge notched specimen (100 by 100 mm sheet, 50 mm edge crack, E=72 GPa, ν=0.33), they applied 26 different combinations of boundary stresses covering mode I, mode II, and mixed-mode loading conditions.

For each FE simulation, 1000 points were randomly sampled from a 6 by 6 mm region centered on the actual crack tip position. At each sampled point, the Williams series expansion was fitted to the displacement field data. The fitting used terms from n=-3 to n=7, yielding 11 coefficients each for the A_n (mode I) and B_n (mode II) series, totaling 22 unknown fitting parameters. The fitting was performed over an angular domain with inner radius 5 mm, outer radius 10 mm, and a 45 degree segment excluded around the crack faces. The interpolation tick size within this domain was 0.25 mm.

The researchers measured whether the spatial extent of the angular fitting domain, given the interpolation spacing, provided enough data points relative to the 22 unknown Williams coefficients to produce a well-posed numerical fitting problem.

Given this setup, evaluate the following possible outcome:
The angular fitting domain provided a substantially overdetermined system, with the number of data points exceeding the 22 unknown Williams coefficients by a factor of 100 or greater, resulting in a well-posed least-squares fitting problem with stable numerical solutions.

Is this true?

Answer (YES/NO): NO